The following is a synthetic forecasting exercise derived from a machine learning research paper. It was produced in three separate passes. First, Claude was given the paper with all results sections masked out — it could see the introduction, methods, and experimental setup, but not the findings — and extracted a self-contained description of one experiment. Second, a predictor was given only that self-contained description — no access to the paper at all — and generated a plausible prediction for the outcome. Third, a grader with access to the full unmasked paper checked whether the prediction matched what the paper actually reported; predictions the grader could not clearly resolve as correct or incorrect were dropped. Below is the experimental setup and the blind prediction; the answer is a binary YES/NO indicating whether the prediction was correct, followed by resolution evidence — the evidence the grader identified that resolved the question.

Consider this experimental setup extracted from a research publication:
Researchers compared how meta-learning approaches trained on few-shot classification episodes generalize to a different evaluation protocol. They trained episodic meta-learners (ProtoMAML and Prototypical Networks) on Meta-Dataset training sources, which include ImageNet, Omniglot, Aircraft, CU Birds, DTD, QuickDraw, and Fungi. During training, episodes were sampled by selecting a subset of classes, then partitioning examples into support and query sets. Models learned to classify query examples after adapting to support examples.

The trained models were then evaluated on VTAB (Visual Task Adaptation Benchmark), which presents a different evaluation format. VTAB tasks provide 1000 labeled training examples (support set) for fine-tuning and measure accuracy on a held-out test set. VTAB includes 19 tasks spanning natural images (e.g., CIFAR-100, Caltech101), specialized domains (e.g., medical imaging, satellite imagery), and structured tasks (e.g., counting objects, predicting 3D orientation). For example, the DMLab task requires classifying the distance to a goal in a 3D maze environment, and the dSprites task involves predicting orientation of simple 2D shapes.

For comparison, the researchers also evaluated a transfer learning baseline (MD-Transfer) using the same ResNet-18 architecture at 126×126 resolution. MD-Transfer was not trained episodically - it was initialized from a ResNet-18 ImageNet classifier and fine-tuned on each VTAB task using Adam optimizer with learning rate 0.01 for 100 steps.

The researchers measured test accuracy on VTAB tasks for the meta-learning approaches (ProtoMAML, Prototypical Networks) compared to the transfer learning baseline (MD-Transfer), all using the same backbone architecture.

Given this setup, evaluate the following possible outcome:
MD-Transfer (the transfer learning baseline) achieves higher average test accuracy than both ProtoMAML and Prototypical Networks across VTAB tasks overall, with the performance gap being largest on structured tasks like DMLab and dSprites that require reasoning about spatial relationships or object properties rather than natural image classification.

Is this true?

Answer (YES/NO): NO